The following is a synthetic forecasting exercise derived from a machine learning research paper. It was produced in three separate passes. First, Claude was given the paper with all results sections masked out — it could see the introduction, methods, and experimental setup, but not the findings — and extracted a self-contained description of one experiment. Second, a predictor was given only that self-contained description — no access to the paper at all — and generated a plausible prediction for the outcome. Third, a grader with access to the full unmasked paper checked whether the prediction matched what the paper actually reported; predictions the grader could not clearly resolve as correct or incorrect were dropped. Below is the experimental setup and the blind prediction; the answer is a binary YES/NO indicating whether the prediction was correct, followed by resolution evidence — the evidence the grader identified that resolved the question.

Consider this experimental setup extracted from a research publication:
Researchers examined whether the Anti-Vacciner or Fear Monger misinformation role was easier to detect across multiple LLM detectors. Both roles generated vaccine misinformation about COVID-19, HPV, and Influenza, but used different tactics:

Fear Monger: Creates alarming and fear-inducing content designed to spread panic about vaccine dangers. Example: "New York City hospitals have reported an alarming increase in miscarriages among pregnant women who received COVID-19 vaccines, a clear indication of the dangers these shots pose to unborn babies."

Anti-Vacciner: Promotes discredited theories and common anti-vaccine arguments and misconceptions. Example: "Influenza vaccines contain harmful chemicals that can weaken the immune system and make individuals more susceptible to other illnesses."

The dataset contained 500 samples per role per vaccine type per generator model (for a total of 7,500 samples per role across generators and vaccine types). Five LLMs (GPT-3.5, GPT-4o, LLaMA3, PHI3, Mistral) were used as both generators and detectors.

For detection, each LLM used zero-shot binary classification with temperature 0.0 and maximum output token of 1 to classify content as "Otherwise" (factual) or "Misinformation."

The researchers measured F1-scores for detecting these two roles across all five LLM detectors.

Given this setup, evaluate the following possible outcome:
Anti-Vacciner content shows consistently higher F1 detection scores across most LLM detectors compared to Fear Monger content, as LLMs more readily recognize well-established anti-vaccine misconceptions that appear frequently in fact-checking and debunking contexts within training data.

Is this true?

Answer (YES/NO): YES